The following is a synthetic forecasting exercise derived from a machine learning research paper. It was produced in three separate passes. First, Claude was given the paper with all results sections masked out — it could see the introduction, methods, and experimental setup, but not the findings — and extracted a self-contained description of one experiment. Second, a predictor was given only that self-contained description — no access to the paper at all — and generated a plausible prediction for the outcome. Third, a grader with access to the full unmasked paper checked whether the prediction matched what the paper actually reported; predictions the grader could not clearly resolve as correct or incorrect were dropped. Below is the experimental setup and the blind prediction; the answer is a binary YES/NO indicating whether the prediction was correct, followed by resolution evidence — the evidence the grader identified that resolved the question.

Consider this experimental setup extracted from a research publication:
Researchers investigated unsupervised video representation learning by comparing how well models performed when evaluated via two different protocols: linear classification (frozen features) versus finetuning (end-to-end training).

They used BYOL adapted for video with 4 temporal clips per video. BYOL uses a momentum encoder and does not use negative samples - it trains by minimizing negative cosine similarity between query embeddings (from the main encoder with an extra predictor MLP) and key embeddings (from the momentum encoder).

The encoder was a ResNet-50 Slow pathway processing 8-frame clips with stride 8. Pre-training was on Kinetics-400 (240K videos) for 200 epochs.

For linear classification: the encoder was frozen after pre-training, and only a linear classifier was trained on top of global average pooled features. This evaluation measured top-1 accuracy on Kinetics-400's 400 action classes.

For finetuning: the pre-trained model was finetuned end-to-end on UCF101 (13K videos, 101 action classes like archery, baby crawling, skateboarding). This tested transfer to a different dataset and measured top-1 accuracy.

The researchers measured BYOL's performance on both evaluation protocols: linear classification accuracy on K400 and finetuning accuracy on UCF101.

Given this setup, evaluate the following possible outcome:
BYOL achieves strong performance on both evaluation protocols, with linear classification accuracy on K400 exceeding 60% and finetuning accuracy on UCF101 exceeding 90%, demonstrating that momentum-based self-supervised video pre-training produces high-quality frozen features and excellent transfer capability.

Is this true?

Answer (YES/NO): YES